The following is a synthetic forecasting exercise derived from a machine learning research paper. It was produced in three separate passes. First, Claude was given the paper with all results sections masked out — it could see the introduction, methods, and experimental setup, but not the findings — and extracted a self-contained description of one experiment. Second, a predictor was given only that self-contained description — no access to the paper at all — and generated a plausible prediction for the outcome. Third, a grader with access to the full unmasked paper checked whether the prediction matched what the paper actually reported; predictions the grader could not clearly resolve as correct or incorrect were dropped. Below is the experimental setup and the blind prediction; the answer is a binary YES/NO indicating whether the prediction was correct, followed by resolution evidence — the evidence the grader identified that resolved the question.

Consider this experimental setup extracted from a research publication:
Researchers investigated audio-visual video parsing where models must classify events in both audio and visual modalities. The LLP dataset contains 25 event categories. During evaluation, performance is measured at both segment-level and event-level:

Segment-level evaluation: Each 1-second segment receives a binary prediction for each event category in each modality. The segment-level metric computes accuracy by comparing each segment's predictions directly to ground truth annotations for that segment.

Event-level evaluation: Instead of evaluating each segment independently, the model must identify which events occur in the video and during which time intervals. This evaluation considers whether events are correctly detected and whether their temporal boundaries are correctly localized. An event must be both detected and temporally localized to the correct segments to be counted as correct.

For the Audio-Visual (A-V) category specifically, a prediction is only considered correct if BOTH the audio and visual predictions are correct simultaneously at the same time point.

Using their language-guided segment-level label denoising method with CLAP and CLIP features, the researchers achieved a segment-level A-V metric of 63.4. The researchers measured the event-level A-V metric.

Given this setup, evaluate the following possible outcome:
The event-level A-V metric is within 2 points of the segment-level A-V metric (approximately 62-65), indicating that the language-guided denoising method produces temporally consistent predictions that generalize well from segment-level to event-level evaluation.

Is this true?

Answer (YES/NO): NO